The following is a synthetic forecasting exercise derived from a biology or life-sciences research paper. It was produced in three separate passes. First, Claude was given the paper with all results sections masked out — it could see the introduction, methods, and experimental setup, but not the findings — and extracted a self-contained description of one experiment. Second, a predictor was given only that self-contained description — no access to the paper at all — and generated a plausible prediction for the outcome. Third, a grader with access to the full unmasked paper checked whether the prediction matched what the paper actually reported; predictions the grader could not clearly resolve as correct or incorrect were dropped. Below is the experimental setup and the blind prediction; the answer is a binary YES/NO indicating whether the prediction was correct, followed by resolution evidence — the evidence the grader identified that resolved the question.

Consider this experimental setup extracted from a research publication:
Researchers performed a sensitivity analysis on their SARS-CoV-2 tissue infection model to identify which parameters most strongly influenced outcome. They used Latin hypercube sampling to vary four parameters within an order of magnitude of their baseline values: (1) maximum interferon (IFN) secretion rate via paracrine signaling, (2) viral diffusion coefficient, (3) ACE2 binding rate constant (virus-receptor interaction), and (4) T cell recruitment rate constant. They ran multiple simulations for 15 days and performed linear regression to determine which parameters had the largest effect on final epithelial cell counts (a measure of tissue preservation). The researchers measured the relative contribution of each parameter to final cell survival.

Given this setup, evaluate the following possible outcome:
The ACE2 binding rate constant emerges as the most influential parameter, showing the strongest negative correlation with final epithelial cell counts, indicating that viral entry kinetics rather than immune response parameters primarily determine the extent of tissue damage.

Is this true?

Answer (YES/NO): NO